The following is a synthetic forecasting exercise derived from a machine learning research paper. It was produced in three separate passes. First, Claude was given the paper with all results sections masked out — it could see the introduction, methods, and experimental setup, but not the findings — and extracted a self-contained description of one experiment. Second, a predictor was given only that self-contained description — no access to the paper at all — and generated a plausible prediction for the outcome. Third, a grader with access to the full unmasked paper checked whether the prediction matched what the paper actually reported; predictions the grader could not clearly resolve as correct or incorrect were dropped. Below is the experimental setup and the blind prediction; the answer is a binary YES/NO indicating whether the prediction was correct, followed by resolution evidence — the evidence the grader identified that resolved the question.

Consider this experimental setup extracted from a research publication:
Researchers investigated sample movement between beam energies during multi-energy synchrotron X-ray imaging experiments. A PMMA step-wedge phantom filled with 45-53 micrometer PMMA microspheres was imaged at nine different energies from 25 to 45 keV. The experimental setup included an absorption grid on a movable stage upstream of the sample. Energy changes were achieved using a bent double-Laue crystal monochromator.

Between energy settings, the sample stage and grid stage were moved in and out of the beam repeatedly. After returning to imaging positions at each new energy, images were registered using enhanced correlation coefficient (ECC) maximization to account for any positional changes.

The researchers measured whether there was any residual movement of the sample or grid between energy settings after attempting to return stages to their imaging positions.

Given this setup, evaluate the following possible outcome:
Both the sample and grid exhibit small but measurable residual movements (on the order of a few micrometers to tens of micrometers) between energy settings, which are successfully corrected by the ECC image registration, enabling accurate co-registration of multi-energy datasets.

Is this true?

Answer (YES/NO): YES